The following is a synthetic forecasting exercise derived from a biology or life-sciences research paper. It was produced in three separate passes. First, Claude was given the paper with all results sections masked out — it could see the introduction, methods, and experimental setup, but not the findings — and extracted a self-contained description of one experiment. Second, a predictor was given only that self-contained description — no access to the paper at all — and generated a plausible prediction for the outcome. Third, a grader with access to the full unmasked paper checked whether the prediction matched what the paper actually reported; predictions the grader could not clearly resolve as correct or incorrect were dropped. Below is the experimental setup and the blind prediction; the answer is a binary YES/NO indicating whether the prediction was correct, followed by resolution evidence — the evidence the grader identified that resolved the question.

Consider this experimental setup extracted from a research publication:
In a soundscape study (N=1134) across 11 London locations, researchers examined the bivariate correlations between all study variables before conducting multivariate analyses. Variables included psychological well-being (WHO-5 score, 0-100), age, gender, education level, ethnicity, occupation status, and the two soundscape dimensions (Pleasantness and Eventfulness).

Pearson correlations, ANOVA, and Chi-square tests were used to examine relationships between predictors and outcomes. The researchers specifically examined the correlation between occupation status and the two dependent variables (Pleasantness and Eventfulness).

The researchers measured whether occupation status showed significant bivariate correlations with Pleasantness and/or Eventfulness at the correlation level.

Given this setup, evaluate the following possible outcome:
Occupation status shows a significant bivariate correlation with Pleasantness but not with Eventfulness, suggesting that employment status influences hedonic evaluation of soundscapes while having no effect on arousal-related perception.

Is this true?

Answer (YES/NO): NO